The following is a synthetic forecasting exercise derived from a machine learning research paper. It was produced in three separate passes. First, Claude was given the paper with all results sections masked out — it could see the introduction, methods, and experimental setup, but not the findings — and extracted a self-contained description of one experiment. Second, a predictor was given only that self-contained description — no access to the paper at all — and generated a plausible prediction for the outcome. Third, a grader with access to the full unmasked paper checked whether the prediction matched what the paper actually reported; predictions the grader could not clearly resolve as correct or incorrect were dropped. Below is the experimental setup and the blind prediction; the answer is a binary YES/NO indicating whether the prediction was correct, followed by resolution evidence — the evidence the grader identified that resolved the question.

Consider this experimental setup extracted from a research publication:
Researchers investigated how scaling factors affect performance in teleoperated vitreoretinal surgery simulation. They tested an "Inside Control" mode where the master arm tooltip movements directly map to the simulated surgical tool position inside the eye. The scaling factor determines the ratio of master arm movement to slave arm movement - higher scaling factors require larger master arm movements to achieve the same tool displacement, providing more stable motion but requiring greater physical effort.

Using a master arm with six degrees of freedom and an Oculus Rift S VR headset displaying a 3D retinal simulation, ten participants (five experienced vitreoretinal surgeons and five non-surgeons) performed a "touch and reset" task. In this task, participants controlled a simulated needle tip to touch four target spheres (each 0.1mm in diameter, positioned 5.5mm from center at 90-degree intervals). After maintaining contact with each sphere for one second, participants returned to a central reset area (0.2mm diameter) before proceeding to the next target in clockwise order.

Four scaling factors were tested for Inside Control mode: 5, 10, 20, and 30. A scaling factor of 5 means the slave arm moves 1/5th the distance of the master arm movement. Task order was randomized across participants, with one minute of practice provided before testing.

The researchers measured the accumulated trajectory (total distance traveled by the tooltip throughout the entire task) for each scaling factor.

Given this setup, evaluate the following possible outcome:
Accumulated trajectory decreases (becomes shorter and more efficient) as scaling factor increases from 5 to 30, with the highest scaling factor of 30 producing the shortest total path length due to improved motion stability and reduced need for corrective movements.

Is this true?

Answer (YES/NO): NO